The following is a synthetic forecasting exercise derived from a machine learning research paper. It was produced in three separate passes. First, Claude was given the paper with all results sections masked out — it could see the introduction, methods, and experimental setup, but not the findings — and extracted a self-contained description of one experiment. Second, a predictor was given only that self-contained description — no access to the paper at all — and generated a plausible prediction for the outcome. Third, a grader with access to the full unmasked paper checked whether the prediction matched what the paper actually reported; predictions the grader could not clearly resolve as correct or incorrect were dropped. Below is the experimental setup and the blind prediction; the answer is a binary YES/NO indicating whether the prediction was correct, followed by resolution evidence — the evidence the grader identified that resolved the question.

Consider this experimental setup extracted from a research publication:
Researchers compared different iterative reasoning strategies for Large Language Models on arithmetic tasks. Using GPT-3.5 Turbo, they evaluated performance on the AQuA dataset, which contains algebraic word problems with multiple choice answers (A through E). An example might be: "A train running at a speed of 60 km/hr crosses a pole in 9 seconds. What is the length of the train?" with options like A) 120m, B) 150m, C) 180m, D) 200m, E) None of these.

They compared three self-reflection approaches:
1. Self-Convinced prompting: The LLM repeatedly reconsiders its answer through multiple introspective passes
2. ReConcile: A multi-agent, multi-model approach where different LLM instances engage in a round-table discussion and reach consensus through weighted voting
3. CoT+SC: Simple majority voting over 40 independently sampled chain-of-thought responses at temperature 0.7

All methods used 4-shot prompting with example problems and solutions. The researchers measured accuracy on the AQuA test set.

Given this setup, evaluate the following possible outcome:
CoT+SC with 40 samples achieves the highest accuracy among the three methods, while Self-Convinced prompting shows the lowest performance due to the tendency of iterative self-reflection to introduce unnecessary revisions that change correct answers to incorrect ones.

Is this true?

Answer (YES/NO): YES